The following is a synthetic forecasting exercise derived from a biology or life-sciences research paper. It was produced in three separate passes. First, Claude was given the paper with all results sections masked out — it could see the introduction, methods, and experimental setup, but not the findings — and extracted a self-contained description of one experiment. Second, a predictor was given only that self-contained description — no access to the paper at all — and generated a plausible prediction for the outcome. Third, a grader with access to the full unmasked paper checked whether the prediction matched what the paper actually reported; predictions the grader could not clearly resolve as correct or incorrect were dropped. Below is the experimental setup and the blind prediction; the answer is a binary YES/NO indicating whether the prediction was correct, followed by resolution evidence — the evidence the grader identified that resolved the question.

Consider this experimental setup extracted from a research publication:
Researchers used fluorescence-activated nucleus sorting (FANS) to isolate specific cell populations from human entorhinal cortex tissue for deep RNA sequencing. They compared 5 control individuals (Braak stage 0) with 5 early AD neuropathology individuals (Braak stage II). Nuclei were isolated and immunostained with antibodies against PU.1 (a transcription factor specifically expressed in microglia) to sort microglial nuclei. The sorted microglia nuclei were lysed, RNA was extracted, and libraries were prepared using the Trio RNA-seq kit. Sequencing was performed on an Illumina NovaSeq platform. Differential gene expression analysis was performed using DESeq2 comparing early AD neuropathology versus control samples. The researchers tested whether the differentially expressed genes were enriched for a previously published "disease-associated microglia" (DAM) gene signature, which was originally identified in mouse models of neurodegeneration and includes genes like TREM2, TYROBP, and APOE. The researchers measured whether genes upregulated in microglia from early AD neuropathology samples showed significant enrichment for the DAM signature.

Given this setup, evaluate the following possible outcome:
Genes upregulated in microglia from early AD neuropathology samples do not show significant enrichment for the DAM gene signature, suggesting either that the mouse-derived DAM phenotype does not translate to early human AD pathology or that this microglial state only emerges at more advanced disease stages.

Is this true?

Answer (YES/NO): NO